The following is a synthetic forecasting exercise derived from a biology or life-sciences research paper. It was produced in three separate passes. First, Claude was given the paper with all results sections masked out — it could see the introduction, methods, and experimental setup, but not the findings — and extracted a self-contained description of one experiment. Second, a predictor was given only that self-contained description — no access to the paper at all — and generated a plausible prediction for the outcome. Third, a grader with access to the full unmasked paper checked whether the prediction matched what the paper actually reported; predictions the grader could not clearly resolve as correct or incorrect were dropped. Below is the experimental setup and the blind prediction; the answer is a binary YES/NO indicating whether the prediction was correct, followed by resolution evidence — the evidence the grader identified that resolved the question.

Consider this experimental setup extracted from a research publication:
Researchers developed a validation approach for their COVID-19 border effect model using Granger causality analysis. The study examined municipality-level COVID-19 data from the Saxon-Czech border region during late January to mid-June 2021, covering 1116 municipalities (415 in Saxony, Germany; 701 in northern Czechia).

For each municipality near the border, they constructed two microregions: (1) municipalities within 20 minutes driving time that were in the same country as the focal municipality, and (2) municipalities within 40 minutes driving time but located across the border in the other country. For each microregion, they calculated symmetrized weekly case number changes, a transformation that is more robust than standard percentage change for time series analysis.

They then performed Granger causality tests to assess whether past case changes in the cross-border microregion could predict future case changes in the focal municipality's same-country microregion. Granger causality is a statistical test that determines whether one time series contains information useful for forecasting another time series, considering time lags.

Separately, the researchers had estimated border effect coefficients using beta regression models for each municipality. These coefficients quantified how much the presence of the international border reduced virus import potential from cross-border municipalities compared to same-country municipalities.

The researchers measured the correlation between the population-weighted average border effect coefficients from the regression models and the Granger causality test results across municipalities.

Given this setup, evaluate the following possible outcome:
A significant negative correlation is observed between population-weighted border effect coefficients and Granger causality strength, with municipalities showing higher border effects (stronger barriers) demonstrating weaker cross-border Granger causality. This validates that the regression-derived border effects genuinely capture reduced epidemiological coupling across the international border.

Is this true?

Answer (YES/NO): YES